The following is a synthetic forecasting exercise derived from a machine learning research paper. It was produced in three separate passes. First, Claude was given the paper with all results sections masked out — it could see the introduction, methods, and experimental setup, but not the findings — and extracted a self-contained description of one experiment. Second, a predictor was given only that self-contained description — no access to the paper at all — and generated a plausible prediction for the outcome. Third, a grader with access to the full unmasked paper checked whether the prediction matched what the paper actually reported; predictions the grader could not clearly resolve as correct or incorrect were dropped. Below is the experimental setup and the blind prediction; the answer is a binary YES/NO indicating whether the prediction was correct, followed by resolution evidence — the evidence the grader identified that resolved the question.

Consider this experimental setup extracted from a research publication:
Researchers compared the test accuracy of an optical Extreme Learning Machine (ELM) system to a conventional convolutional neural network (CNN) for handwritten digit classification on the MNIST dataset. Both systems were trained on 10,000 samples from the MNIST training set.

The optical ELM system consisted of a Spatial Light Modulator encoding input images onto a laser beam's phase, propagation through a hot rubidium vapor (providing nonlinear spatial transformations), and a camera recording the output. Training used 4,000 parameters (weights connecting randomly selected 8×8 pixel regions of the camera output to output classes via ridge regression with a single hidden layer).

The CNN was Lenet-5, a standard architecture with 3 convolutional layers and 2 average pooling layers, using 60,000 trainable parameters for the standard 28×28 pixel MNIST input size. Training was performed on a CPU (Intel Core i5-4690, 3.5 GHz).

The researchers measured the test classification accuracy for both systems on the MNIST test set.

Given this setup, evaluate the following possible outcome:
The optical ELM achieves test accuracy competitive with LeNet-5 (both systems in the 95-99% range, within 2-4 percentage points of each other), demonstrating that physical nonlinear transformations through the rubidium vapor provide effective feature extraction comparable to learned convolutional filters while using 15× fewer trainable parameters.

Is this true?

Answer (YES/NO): NO